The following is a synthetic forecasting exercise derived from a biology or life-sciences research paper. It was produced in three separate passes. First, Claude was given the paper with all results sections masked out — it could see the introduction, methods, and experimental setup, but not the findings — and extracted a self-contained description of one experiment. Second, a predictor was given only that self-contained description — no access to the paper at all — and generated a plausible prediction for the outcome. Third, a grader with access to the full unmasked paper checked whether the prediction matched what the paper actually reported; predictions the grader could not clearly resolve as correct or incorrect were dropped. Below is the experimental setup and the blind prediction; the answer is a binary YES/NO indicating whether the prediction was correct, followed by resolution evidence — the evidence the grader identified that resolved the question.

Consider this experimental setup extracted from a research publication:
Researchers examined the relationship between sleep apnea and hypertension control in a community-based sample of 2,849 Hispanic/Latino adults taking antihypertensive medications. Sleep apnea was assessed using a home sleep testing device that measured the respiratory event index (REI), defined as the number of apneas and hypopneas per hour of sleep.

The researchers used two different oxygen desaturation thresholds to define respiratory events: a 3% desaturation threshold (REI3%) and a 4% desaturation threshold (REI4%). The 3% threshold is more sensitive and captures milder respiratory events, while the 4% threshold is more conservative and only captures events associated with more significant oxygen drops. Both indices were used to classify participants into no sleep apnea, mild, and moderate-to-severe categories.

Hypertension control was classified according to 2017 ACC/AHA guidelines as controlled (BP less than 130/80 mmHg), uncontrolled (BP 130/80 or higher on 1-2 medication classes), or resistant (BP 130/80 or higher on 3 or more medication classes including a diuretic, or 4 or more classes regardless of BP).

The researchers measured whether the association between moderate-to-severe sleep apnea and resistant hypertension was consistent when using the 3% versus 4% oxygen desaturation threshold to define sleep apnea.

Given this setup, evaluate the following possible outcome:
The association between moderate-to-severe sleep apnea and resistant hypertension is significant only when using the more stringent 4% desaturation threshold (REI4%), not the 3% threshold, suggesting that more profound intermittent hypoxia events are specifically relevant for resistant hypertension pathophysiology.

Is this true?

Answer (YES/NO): NO